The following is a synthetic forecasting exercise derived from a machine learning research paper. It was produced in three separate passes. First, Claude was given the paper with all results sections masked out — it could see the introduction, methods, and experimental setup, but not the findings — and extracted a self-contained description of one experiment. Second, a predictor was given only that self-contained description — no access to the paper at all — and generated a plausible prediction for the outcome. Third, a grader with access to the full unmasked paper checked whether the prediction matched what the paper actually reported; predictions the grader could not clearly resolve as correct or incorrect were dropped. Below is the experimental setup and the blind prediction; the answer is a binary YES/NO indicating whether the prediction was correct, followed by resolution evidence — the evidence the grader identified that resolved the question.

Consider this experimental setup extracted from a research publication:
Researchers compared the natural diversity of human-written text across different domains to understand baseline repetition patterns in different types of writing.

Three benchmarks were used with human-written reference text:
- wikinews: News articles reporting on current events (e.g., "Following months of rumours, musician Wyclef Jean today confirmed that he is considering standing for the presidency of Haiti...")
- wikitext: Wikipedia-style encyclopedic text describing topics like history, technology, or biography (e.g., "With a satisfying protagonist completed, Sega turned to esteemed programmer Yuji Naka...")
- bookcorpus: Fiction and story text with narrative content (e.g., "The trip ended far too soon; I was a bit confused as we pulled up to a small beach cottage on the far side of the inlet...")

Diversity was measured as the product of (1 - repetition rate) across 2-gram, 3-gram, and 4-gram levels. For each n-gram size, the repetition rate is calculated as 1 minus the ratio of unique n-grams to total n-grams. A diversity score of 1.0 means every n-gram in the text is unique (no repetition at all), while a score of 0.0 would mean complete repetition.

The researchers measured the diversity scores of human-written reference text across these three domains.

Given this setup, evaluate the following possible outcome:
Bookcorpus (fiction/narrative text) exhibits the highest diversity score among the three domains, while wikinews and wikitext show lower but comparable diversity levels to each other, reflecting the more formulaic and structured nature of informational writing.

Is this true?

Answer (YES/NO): YES